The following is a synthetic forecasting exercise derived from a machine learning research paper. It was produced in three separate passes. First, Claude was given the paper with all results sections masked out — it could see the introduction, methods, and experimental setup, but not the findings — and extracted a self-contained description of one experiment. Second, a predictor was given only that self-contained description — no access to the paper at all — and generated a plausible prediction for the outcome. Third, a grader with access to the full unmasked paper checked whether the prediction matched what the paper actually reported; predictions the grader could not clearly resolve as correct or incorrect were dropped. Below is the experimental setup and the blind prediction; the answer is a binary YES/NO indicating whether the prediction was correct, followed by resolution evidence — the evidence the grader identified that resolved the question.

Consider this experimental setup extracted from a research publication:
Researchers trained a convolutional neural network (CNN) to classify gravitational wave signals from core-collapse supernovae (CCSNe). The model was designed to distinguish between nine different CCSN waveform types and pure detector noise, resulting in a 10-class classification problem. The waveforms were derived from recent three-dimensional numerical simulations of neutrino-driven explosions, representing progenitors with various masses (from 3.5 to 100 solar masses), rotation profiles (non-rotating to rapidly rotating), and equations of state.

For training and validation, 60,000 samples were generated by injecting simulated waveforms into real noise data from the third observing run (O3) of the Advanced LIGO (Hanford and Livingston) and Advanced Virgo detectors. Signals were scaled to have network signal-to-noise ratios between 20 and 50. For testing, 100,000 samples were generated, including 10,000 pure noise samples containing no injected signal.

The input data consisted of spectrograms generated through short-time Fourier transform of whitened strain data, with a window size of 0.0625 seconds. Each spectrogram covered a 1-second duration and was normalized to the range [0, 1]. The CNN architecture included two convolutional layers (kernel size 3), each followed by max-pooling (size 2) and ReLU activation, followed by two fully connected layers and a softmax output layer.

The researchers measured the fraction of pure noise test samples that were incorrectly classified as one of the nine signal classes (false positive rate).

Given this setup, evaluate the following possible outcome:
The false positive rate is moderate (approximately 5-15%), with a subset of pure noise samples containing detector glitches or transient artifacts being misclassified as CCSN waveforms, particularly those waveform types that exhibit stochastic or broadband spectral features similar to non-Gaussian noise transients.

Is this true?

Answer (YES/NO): NO